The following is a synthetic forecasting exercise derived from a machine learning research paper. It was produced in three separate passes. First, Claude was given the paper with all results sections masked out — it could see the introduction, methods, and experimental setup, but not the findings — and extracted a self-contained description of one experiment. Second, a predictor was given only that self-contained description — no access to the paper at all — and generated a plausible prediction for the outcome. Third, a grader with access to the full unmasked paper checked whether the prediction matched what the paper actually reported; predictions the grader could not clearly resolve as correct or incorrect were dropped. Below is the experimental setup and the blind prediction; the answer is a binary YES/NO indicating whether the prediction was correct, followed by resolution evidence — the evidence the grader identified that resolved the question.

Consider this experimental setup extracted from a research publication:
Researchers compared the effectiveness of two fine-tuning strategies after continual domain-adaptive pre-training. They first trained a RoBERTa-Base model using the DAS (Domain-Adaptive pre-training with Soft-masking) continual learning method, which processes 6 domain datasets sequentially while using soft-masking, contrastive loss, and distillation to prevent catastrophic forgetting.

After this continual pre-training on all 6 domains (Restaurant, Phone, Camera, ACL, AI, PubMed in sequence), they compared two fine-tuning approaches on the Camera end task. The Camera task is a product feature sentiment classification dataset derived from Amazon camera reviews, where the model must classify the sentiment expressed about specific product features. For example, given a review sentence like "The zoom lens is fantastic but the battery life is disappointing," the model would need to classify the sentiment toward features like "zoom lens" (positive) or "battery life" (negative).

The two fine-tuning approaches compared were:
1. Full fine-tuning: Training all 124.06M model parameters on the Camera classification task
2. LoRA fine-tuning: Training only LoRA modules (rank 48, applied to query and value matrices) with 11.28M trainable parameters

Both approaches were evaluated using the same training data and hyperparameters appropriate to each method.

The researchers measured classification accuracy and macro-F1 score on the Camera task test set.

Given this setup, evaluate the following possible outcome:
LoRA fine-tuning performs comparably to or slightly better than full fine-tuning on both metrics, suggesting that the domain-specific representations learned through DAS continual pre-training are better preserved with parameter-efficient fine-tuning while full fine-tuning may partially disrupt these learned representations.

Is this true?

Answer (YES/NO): YES